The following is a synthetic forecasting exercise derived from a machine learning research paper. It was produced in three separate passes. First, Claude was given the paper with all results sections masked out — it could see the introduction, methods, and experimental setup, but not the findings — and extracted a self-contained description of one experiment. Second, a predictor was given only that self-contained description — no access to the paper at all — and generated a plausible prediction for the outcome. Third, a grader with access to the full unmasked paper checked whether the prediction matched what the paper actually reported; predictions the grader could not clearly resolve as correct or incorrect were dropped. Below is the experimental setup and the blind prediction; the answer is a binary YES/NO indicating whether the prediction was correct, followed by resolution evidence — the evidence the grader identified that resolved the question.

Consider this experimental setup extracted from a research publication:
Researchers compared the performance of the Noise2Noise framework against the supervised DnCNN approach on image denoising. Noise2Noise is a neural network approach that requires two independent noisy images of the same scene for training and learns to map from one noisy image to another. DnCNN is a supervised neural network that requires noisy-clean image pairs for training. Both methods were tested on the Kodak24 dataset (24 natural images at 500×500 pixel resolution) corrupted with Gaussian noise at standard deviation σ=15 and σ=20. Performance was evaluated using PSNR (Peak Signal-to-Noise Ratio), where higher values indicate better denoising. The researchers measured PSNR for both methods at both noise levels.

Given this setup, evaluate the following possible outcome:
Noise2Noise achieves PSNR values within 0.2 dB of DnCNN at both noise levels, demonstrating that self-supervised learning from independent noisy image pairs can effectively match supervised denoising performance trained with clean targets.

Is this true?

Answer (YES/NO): NO